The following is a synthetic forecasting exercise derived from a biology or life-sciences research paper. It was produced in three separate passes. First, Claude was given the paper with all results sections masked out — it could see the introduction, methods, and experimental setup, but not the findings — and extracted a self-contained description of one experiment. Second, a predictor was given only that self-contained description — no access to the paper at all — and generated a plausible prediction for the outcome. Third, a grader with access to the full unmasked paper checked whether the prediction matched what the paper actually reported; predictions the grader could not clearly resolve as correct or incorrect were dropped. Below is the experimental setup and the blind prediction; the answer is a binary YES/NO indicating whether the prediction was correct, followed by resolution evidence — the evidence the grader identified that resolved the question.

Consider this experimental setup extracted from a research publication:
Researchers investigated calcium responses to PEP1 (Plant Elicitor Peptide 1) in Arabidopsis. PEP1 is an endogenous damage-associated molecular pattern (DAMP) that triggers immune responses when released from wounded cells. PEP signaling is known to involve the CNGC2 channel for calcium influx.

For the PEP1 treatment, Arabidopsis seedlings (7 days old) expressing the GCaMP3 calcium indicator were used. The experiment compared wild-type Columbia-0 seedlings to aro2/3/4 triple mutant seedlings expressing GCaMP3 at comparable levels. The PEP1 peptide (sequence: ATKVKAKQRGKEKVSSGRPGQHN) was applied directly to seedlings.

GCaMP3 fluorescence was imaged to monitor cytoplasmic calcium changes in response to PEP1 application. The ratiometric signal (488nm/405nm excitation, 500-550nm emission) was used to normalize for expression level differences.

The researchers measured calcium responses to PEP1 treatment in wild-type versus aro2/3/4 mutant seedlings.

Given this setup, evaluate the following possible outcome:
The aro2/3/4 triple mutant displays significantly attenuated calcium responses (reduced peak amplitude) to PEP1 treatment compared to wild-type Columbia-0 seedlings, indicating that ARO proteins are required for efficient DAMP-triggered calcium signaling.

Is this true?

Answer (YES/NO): NO